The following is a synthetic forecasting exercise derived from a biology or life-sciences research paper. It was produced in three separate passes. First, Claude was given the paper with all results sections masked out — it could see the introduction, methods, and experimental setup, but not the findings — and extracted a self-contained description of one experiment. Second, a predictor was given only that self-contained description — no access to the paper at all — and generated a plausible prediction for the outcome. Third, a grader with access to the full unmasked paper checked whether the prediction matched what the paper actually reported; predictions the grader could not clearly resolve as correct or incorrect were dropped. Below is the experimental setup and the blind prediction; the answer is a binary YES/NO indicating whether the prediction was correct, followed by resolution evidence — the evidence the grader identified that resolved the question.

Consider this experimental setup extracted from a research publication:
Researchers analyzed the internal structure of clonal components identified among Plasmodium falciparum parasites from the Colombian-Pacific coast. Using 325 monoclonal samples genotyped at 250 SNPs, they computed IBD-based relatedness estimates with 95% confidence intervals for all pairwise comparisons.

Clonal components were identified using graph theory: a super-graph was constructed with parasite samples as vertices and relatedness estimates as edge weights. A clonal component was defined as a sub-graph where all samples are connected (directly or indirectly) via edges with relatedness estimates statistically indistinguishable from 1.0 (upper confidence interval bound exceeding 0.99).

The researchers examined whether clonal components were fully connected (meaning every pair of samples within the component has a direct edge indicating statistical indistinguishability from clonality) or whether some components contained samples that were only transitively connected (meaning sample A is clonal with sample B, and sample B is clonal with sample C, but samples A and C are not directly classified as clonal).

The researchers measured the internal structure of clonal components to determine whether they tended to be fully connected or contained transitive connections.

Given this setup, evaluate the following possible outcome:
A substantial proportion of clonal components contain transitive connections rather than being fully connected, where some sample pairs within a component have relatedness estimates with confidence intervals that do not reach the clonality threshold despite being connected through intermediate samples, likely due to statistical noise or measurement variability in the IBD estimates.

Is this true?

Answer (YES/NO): NO